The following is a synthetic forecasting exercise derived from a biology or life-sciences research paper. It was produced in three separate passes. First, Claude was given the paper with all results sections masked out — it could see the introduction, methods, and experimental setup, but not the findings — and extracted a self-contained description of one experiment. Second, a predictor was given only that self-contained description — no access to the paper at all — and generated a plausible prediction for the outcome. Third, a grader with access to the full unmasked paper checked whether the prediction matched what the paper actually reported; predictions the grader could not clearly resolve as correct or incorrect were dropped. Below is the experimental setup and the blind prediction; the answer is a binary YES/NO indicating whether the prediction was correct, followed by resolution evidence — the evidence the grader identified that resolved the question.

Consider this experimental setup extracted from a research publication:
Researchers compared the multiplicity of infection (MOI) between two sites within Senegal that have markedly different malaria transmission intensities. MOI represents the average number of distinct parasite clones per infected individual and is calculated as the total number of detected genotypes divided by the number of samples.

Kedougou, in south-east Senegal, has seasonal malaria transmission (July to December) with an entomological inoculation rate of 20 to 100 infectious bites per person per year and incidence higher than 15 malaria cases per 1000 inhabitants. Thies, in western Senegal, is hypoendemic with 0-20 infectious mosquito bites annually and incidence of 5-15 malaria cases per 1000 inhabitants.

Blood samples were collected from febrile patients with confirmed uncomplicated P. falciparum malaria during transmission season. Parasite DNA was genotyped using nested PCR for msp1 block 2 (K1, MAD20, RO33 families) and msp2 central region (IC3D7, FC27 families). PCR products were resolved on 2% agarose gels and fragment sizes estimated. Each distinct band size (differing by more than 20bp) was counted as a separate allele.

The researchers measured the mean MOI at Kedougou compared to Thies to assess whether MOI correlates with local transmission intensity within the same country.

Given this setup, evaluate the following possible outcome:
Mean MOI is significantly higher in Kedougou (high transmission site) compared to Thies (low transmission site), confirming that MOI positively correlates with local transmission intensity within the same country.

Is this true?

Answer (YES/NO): NO